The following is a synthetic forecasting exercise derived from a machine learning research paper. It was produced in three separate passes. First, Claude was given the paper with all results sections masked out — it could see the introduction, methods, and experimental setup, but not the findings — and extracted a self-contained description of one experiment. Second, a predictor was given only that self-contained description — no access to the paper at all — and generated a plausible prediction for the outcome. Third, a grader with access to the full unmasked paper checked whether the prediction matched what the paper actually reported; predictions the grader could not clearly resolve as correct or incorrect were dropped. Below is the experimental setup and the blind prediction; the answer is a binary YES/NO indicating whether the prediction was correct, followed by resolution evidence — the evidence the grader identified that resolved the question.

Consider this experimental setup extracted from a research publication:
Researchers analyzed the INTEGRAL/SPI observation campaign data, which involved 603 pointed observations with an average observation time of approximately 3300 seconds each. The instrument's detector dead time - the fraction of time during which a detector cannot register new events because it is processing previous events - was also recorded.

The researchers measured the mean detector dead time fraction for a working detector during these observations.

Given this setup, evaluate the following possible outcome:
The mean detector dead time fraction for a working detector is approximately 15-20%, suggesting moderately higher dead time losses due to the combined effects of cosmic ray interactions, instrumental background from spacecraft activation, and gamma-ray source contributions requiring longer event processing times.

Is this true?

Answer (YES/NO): YES